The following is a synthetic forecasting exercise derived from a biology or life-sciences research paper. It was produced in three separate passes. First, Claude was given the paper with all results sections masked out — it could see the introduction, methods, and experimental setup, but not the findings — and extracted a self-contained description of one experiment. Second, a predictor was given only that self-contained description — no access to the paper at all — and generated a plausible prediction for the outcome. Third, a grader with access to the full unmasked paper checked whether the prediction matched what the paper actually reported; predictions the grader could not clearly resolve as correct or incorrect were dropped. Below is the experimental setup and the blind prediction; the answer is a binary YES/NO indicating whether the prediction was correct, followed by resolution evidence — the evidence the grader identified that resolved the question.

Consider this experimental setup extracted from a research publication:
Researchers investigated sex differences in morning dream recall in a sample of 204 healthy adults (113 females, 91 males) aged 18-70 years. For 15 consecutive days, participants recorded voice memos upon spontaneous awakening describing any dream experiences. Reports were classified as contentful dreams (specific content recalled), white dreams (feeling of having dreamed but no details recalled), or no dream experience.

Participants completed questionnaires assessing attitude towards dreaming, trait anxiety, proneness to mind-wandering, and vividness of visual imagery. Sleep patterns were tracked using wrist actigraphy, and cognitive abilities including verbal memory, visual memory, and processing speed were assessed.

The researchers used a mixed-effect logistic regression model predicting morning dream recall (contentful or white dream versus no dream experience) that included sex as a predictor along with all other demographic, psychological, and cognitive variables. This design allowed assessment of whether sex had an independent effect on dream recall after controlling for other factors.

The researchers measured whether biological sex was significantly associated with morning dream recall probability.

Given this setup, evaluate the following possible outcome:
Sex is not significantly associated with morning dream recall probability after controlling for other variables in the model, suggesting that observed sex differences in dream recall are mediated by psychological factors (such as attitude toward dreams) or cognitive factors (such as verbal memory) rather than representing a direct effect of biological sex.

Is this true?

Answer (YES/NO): YES